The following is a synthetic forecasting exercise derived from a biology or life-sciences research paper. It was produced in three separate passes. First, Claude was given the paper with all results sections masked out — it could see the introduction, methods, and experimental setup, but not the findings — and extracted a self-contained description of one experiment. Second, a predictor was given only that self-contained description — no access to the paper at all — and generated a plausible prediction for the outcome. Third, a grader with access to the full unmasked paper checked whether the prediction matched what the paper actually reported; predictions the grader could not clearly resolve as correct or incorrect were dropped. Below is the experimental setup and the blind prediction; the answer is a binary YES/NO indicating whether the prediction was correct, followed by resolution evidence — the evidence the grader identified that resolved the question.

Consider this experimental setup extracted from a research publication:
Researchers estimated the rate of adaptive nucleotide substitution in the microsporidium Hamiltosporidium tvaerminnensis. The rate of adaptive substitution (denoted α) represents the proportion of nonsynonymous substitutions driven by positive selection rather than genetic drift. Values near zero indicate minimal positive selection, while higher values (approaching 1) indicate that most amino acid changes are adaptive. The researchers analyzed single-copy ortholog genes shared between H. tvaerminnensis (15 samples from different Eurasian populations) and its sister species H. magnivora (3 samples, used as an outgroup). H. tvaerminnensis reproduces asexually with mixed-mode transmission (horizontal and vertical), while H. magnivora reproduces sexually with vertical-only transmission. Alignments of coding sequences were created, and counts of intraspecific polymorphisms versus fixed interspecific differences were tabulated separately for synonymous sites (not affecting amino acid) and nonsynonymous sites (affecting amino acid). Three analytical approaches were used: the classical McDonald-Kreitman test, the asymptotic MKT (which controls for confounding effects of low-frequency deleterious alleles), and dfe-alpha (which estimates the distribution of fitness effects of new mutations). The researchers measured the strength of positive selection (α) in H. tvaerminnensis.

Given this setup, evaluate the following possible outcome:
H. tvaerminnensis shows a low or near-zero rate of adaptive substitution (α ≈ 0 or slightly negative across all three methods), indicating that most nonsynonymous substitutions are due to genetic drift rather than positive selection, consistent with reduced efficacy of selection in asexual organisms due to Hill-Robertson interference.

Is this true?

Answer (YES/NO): NO